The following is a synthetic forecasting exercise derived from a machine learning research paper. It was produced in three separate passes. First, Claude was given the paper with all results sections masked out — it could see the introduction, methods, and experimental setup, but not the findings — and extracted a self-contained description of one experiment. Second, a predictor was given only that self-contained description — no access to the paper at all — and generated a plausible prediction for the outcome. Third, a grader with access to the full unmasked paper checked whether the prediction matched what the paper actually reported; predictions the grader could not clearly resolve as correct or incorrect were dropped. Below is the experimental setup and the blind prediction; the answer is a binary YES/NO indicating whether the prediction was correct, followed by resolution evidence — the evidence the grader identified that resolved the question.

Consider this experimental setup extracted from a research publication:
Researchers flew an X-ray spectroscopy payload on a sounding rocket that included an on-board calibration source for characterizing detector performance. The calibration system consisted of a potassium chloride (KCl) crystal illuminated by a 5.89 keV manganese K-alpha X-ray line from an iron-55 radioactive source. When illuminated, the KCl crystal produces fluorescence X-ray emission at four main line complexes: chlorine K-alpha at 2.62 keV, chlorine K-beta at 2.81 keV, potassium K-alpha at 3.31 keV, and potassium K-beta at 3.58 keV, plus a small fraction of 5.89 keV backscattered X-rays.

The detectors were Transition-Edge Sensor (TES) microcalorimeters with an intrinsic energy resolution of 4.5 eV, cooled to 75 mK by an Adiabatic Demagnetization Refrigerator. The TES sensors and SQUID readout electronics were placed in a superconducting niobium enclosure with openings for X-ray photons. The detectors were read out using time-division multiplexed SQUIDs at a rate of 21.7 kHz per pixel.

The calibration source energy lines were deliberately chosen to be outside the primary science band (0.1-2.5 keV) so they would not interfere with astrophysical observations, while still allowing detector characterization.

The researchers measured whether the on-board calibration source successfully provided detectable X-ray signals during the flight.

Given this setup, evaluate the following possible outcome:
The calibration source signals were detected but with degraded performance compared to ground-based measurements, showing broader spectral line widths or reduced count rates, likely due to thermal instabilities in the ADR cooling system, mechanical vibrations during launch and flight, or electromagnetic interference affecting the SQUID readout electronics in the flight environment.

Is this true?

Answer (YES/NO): NO